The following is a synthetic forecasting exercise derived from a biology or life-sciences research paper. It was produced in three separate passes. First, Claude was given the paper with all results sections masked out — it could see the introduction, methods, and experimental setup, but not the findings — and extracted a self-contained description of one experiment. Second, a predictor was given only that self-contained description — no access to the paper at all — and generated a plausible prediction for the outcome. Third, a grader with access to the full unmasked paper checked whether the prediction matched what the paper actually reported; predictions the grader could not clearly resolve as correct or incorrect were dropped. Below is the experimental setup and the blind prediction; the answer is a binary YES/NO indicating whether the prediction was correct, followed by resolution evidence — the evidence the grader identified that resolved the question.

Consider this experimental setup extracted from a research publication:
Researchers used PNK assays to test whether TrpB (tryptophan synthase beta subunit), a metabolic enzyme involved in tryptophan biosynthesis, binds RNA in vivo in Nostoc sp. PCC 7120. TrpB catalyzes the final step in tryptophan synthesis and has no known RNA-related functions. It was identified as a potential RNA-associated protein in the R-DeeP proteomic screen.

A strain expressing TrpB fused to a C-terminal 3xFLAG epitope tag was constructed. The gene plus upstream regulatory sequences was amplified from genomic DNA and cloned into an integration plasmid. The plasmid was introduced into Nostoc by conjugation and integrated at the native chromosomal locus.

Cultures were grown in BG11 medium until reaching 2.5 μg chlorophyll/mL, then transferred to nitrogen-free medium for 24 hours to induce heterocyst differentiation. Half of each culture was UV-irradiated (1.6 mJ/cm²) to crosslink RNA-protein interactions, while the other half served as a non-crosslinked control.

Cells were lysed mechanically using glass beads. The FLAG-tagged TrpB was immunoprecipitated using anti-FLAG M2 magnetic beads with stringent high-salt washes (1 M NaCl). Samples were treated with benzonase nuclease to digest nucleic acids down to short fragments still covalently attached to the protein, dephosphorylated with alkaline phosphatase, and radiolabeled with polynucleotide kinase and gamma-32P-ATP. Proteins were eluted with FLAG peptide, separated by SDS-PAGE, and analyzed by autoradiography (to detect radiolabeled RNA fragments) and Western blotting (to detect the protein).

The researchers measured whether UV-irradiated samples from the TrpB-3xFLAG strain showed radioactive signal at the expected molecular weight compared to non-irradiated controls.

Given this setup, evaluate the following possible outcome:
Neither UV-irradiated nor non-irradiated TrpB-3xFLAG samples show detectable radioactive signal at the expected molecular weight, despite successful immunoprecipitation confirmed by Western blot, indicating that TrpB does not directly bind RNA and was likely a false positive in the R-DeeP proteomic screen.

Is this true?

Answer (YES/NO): YES